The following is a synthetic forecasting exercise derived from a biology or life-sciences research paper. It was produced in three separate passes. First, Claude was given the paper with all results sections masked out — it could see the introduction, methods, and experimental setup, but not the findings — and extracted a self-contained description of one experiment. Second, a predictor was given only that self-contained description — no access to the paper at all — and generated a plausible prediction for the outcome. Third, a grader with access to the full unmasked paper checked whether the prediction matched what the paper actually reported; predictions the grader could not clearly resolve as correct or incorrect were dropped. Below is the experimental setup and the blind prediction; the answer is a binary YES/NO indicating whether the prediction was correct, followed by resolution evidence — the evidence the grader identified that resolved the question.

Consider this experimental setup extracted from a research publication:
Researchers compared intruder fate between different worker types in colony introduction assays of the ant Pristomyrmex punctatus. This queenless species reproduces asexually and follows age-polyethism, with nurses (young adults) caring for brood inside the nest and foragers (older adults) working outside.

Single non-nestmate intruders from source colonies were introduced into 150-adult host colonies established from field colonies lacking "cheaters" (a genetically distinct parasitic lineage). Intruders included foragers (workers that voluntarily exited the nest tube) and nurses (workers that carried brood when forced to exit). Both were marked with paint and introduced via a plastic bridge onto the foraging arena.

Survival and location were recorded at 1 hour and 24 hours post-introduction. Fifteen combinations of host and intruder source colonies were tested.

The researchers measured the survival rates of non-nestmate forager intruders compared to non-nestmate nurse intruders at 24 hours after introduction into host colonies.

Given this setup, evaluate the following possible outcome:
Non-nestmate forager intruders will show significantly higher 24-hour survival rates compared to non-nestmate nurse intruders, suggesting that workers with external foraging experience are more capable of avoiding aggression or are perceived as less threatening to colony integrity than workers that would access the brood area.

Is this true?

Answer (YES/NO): NO